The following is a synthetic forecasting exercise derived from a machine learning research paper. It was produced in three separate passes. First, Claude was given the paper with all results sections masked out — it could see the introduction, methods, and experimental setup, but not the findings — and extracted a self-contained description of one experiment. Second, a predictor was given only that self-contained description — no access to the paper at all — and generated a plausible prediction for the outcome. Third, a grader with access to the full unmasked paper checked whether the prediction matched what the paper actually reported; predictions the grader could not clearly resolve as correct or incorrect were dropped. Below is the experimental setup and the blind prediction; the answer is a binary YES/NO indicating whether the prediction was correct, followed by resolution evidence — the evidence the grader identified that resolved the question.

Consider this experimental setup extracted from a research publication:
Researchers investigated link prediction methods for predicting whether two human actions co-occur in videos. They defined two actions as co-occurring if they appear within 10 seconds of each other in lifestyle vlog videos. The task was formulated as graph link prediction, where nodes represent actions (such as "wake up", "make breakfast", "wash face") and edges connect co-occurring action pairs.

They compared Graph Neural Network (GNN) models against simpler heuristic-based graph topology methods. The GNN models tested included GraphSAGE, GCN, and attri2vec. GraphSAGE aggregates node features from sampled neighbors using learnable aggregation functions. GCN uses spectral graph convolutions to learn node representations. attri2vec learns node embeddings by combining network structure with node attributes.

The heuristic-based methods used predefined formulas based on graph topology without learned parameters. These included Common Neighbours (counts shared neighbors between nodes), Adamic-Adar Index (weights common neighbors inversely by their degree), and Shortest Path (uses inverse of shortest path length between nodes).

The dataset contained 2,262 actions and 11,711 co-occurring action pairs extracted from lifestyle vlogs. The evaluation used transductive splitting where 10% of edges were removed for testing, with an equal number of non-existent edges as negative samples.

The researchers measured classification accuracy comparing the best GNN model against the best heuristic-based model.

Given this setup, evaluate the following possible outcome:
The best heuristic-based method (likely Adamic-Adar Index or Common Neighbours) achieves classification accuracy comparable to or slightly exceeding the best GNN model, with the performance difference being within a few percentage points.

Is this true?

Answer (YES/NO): YES